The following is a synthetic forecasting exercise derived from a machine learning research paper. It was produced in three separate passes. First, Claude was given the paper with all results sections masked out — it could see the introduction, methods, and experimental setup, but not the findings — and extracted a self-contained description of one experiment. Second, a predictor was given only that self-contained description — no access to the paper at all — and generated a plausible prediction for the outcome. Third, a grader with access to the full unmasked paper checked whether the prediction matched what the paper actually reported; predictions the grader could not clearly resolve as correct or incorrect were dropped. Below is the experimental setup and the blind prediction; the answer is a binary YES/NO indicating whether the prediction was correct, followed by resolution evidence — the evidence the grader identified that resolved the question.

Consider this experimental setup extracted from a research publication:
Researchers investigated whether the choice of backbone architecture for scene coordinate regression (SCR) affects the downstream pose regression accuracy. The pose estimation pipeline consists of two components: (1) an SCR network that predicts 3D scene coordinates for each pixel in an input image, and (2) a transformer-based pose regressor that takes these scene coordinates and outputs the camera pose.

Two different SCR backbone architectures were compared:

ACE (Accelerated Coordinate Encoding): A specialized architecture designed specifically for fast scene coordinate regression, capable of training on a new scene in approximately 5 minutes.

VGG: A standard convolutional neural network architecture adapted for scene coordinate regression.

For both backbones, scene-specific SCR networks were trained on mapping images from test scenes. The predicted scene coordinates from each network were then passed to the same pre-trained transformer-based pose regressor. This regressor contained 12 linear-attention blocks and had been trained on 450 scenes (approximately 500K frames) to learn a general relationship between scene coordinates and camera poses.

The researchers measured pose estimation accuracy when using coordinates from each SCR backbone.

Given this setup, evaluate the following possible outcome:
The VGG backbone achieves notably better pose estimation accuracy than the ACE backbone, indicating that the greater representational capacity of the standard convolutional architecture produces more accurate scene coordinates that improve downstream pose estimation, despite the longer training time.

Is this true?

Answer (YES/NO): NO